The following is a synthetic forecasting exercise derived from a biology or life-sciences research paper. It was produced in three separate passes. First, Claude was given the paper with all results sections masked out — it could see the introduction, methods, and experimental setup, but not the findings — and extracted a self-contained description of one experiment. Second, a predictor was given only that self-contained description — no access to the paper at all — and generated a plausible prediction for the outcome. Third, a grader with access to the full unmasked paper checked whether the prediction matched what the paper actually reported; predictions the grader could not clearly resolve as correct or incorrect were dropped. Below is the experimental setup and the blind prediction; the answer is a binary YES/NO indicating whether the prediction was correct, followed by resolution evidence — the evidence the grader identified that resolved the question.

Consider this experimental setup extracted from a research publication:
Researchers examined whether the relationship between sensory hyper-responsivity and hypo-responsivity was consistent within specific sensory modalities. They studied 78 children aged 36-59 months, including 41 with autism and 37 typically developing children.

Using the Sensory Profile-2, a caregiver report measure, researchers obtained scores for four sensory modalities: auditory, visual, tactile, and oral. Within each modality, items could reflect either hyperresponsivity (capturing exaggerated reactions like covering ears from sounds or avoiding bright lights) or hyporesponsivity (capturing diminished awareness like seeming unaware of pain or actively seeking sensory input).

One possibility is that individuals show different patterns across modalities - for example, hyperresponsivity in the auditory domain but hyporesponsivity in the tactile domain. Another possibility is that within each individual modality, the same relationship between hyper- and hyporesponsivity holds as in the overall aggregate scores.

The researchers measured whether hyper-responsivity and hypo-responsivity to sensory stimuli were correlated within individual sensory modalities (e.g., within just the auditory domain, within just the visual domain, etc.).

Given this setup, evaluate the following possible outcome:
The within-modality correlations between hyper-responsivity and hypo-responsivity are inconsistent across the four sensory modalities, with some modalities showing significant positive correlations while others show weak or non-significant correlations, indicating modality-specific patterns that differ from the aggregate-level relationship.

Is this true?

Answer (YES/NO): NO